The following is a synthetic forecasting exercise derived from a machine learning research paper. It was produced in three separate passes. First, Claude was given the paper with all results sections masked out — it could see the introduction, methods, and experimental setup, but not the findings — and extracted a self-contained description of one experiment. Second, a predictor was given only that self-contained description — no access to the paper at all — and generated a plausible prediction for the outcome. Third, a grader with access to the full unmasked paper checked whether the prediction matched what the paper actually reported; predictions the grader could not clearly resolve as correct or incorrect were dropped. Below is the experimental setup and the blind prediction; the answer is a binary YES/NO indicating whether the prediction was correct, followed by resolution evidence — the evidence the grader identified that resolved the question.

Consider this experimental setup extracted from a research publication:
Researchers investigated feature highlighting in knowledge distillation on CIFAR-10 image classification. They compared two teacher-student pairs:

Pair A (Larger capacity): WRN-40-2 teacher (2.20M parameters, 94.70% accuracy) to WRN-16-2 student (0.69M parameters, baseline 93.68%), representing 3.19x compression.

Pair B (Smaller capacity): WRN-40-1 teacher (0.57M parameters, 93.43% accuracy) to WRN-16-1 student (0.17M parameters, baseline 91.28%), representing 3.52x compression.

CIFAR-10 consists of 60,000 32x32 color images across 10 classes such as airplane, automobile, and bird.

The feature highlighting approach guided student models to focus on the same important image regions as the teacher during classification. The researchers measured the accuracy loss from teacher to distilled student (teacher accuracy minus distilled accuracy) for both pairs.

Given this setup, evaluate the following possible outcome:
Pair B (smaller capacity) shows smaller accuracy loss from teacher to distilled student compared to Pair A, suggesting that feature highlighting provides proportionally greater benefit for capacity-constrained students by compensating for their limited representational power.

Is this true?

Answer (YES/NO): NO